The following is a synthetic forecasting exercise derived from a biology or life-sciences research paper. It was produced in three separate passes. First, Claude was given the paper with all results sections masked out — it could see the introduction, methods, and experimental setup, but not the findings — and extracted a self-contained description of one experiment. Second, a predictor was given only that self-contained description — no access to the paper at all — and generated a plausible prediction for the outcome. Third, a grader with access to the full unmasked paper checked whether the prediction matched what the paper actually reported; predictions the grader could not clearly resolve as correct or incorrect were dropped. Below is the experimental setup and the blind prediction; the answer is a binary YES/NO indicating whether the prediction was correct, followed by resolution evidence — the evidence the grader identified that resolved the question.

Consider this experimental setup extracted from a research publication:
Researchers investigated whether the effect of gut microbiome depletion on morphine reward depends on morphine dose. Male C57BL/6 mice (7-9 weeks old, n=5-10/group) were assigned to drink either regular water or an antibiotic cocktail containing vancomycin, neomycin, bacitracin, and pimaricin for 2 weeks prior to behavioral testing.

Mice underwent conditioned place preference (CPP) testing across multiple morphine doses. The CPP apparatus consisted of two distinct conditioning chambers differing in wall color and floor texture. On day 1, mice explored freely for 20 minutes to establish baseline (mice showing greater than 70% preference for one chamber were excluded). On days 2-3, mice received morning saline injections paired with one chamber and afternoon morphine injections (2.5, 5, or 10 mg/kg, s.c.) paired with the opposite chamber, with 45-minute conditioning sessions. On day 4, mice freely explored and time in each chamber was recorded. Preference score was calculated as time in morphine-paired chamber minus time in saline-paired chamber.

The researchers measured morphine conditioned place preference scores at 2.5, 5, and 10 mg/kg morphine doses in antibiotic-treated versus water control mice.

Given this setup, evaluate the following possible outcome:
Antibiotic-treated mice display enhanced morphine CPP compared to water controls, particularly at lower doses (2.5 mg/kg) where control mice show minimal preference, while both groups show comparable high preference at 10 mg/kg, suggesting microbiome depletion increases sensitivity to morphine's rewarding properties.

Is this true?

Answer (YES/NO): NO